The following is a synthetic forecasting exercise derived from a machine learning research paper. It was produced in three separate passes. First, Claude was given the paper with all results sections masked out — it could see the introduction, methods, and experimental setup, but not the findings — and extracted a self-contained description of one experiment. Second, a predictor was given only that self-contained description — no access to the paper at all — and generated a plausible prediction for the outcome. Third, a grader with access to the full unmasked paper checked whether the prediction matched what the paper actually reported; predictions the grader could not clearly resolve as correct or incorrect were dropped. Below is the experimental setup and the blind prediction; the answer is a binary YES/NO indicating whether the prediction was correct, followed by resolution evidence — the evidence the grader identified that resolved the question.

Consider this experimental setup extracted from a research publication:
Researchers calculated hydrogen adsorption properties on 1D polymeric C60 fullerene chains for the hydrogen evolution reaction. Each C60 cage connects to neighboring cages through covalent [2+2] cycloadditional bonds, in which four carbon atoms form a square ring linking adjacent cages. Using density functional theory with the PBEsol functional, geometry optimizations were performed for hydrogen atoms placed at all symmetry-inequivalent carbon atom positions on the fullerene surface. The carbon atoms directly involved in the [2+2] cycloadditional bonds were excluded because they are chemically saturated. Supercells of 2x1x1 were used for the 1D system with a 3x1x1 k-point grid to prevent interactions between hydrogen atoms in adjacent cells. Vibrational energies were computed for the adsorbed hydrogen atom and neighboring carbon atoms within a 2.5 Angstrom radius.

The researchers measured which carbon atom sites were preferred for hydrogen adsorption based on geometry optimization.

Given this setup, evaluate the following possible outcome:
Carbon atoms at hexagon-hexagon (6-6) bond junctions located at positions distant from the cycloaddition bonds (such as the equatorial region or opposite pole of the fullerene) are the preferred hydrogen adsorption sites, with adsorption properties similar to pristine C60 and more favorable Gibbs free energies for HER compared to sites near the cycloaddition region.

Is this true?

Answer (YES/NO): NO